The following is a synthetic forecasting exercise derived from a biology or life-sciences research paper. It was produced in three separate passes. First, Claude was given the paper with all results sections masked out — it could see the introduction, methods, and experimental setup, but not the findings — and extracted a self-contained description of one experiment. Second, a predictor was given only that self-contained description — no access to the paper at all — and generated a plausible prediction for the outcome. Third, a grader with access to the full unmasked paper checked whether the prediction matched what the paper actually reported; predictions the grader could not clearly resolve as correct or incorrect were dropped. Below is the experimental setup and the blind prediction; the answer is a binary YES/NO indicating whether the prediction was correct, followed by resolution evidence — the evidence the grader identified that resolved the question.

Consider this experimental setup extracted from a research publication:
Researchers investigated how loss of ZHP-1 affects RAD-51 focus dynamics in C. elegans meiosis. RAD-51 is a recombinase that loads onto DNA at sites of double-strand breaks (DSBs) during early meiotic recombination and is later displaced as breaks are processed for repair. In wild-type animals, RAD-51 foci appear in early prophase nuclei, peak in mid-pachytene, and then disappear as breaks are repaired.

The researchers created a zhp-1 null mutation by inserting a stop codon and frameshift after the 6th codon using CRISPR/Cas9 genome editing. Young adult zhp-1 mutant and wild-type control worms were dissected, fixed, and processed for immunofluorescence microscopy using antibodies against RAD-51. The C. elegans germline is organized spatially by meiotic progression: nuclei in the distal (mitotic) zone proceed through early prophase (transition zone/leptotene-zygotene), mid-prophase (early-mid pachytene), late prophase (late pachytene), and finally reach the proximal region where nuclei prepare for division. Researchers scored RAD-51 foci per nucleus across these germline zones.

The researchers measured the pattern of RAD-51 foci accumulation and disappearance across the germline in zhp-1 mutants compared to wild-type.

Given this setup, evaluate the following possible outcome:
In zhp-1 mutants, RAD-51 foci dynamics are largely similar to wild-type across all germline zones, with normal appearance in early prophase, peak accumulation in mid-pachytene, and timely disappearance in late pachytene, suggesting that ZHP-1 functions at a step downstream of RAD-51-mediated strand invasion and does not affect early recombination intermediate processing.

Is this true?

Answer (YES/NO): NO